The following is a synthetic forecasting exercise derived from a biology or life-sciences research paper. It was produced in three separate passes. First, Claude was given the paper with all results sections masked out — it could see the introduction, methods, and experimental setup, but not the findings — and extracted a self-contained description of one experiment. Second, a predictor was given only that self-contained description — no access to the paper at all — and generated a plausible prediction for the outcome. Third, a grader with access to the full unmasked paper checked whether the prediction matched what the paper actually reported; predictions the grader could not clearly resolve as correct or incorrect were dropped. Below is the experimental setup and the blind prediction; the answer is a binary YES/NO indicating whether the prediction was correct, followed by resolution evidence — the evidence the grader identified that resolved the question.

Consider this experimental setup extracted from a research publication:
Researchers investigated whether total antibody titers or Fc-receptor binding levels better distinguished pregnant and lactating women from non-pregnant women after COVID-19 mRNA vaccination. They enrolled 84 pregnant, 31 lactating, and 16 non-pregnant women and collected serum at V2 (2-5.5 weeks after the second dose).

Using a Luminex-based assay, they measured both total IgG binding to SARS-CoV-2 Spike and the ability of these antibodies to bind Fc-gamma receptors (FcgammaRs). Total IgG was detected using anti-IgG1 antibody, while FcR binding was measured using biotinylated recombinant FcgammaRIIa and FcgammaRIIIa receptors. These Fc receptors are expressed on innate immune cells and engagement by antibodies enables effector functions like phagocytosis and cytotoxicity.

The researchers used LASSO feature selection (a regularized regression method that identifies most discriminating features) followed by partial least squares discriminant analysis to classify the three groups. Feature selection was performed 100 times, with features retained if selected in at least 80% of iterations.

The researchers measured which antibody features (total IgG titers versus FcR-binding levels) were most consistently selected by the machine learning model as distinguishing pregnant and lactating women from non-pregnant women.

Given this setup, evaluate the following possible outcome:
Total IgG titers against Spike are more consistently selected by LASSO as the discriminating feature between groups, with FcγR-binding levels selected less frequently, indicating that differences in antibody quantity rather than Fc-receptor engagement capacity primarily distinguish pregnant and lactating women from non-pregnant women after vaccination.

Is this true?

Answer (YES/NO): NO